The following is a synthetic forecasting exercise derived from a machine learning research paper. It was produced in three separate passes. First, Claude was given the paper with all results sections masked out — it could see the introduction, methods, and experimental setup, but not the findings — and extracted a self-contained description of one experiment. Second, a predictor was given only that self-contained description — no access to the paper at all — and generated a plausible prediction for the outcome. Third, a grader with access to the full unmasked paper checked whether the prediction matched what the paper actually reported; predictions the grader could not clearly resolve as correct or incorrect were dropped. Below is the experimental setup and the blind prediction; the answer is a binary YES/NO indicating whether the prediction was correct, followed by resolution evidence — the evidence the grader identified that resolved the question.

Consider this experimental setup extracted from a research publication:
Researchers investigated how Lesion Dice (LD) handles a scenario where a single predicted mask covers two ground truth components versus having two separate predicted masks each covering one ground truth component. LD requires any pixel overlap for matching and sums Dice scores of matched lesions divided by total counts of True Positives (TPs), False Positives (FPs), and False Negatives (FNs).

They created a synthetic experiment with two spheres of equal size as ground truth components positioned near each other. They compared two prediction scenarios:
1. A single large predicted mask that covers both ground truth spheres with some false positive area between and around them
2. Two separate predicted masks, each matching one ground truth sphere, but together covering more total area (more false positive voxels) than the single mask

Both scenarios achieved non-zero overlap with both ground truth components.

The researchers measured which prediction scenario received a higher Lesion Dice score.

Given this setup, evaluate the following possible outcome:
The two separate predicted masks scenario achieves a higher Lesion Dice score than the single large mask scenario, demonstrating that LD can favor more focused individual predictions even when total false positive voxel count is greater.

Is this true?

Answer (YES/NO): NO